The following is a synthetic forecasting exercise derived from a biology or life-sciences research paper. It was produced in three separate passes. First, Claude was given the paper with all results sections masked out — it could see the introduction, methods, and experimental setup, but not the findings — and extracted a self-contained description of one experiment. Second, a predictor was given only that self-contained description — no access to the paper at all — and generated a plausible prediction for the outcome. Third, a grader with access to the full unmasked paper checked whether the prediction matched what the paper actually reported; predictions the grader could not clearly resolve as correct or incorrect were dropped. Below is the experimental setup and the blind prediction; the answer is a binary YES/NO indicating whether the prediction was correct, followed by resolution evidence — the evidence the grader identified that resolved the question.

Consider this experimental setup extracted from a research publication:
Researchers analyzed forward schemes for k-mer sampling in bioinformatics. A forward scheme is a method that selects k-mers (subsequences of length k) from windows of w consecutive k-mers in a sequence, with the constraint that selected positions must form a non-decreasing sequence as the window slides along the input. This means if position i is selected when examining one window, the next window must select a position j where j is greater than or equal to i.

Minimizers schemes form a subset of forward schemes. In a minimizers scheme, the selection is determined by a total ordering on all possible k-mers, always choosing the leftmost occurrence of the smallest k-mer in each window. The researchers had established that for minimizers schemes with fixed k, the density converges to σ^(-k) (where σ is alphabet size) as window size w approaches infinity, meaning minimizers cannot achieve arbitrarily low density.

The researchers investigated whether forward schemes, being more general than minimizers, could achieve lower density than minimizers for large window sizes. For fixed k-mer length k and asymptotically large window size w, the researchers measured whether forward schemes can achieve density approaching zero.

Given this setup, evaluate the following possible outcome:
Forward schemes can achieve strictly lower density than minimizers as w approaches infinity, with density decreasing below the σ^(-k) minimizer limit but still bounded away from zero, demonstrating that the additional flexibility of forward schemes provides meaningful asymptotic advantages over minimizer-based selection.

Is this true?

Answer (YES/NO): NO